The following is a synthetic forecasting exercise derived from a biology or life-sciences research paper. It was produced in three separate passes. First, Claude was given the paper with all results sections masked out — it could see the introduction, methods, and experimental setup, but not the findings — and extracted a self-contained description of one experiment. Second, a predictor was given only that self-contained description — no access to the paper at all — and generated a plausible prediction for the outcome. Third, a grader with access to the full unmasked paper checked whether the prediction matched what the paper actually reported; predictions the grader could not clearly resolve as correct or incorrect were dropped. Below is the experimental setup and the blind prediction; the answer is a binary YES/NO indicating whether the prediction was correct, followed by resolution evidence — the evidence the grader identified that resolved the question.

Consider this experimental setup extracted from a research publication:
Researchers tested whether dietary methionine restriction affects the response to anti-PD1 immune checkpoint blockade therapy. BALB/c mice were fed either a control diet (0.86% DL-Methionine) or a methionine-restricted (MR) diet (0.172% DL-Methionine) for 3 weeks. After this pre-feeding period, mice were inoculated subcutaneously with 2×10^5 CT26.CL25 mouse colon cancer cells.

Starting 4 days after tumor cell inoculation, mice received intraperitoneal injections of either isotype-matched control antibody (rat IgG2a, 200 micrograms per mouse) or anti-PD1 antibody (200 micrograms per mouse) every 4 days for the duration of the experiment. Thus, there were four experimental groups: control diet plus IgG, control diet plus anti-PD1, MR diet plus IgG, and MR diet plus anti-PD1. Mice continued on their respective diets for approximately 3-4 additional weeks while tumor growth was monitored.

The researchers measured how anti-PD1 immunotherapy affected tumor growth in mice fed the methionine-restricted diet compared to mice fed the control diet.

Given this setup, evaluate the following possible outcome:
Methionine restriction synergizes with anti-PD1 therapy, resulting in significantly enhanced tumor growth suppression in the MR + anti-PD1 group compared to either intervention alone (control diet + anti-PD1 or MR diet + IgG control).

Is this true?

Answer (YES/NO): NO